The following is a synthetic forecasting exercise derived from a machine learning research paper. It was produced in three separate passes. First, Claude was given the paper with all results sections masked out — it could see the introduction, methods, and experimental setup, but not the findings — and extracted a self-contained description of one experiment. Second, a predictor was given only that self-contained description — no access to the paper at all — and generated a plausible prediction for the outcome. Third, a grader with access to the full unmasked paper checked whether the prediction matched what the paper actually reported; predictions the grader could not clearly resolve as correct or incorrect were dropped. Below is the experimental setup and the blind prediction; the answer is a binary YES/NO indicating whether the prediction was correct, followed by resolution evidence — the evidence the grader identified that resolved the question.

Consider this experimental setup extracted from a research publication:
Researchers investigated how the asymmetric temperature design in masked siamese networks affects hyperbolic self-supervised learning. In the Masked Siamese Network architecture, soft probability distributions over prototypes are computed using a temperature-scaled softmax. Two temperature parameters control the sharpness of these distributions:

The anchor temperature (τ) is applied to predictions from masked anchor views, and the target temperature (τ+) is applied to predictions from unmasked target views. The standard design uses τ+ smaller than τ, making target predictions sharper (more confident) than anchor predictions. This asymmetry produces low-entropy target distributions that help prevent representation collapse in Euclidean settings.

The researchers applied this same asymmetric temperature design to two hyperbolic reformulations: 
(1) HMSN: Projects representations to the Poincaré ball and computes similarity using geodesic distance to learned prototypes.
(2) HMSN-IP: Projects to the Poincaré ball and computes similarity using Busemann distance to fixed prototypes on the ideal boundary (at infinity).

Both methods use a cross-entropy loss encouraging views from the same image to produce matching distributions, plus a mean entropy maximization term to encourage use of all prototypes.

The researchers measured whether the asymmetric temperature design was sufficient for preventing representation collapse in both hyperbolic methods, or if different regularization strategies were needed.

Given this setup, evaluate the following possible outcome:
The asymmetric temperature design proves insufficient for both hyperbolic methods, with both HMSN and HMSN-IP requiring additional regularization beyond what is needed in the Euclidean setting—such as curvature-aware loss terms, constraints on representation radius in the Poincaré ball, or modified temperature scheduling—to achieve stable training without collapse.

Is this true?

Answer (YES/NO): NO